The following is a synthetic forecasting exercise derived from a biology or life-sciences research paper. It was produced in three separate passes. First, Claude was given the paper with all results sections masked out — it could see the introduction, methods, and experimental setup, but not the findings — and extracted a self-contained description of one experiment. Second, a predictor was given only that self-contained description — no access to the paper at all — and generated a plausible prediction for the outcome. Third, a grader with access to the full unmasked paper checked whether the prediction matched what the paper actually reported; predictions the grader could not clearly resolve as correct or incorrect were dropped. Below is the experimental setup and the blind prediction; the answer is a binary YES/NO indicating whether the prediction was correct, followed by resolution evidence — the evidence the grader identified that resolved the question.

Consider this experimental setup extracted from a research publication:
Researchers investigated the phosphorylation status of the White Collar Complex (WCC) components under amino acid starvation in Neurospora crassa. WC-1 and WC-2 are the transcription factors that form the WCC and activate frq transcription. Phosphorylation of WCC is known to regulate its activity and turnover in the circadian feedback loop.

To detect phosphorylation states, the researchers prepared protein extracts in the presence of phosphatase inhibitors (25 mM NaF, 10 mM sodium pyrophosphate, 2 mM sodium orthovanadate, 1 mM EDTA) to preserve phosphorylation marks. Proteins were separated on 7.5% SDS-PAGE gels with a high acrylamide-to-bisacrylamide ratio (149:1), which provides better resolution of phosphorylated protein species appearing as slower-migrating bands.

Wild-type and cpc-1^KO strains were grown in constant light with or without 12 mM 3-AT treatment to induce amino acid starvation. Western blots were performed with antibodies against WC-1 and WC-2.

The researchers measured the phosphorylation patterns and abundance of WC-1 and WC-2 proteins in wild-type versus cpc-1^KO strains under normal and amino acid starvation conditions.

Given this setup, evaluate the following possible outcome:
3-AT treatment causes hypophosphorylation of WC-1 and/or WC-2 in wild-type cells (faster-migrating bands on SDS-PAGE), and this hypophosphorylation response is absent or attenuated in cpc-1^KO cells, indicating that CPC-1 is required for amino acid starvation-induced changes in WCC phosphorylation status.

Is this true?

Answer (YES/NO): NO